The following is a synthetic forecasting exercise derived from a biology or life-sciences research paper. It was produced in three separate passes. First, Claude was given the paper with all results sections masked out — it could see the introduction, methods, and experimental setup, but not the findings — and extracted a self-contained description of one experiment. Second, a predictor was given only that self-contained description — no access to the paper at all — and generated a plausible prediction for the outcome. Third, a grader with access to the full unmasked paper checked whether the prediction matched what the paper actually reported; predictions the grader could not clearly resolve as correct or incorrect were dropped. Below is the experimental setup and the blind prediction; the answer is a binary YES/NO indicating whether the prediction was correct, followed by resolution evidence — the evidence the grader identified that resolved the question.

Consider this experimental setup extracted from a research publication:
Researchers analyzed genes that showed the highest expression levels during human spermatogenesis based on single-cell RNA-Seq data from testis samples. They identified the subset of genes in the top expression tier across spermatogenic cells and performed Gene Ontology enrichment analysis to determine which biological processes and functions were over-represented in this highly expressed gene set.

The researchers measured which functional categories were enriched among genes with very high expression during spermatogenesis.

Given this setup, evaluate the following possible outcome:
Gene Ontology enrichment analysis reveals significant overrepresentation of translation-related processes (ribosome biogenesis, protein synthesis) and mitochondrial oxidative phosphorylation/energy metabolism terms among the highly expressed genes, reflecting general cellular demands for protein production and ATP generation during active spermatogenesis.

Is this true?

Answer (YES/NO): NO